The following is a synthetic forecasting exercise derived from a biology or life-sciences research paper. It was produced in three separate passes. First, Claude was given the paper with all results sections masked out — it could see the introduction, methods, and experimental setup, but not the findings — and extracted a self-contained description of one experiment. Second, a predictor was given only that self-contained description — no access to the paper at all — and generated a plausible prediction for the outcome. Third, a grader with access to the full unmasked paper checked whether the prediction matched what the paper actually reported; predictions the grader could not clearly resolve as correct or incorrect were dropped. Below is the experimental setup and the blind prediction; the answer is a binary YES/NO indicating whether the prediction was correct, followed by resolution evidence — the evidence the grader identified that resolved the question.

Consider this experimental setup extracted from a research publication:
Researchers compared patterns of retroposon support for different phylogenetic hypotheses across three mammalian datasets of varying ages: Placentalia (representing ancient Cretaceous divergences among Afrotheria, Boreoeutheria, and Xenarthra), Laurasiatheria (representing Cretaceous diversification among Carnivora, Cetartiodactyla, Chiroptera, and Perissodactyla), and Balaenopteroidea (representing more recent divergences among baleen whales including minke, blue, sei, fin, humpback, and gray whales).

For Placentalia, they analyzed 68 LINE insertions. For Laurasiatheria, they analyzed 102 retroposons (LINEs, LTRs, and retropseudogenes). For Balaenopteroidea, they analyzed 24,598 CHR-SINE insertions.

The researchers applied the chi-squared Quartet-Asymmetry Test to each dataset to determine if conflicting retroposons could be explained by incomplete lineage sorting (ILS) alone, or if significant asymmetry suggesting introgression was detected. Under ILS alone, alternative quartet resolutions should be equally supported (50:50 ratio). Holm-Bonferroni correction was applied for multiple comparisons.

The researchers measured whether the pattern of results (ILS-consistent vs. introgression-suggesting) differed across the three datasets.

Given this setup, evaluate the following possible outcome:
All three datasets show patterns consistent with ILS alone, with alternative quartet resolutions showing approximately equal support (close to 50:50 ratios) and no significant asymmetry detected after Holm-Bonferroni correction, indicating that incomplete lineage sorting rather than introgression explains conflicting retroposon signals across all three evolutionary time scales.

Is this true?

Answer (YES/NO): NO